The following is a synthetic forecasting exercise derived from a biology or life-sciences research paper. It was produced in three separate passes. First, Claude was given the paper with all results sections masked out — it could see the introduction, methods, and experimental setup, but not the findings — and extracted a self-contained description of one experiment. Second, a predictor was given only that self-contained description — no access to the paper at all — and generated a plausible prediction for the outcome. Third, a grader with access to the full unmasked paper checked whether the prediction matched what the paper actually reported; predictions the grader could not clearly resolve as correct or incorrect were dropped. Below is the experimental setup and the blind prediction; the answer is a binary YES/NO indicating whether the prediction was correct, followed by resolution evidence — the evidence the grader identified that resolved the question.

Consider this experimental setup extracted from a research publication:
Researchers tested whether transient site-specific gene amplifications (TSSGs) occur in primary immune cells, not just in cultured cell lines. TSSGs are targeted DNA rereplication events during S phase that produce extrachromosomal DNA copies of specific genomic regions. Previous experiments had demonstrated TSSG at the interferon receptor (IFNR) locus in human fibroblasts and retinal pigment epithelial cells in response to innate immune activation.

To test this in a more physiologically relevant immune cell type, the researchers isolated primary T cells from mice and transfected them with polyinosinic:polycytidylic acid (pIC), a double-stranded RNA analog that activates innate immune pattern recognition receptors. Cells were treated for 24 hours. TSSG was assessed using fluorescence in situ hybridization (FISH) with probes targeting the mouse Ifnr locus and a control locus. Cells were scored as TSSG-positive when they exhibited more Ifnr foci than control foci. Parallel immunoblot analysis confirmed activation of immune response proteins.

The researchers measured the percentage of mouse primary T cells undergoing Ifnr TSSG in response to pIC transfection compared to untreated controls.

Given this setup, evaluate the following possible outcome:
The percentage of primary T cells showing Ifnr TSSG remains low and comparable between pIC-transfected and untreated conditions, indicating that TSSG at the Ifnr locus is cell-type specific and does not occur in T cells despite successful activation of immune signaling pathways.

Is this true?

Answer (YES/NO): NO